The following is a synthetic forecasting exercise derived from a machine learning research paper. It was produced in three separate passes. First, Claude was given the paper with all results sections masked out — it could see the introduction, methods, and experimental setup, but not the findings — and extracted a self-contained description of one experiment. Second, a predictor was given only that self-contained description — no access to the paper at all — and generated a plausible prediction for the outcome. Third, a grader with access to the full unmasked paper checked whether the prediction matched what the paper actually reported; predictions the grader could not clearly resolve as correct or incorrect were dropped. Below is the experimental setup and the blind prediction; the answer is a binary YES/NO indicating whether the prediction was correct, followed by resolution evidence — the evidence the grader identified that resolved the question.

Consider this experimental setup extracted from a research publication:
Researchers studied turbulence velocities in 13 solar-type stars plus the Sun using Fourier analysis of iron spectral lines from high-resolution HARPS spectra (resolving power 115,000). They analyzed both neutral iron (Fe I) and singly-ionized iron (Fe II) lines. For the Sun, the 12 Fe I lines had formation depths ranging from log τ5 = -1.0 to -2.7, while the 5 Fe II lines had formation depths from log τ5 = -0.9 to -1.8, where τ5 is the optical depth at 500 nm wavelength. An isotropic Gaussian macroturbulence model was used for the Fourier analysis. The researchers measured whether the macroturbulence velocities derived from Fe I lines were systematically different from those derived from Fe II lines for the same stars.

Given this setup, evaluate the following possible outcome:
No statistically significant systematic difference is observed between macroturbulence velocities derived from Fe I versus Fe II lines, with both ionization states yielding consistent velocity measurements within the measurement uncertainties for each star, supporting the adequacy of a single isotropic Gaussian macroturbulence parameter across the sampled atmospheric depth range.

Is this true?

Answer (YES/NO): YES